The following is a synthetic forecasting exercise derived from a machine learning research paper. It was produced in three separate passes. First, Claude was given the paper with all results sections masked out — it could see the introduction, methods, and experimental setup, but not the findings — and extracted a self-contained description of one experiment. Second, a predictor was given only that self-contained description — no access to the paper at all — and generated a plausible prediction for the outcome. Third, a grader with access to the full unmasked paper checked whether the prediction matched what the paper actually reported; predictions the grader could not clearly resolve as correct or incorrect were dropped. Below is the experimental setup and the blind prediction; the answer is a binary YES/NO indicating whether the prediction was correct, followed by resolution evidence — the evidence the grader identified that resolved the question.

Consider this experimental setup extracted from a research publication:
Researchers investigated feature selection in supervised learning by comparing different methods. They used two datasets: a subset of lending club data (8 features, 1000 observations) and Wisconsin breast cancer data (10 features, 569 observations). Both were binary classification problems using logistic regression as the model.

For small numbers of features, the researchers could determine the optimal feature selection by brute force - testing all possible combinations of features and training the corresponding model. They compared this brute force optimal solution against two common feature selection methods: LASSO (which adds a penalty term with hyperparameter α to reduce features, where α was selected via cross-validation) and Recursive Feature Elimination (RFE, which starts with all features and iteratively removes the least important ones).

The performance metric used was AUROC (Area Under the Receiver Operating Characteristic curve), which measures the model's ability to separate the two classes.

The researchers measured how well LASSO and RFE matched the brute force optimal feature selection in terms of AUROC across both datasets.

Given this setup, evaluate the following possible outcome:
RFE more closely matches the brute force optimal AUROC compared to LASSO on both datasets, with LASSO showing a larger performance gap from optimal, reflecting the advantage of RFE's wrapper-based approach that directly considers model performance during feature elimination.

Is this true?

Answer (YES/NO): NO